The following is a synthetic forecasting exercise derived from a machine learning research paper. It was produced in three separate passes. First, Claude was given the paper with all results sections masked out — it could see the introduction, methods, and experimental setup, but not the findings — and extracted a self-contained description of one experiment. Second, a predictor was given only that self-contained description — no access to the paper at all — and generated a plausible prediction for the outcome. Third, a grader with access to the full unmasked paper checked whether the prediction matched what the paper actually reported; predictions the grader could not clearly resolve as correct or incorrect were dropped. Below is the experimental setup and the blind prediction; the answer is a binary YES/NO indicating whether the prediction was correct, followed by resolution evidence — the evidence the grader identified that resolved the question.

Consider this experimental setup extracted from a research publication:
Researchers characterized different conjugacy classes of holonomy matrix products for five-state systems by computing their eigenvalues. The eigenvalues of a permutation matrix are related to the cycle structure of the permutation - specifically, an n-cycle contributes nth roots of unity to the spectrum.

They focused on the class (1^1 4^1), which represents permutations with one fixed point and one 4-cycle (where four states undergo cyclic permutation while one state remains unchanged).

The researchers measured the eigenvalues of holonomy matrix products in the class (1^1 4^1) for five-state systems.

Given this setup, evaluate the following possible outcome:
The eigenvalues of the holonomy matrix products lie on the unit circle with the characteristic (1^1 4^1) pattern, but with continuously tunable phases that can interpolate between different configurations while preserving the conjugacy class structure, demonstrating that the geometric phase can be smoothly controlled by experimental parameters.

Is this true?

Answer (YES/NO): NO